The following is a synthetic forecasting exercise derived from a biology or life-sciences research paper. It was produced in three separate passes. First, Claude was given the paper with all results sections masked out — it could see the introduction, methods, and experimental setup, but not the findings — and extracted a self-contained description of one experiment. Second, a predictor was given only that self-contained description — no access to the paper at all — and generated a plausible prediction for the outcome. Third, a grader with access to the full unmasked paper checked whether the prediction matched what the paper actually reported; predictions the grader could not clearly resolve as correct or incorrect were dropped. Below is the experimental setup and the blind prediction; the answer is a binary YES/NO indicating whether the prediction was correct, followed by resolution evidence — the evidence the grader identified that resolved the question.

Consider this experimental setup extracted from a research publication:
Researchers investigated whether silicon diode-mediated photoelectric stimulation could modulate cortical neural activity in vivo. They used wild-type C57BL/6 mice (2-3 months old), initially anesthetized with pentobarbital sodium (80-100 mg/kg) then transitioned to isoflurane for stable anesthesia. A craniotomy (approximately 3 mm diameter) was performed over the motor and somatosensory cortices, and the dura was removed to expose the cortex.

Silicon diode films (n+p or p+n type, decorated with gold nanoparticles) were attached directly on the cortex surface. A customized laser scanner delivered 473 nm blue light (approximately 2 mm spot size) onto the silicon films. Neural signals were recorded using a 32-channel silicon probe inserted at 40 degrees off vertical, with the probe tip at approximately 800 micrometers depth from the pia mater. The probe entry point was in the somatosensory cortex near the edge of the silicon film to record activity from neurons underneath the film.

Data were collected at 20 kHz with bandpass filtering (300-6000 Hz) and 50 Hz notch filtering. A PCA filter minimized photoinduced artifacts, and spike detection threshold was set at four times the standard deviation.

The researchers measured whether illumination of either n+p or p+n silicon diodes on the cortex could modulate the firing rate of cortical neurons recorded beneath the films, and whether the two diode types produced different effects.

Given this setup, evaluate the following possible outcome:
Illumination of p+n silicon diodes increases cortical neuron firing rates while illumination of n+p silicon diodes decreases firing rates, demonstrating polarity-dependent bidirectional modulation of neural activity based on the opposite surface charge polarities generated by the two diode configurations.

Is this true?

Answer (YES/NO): YES